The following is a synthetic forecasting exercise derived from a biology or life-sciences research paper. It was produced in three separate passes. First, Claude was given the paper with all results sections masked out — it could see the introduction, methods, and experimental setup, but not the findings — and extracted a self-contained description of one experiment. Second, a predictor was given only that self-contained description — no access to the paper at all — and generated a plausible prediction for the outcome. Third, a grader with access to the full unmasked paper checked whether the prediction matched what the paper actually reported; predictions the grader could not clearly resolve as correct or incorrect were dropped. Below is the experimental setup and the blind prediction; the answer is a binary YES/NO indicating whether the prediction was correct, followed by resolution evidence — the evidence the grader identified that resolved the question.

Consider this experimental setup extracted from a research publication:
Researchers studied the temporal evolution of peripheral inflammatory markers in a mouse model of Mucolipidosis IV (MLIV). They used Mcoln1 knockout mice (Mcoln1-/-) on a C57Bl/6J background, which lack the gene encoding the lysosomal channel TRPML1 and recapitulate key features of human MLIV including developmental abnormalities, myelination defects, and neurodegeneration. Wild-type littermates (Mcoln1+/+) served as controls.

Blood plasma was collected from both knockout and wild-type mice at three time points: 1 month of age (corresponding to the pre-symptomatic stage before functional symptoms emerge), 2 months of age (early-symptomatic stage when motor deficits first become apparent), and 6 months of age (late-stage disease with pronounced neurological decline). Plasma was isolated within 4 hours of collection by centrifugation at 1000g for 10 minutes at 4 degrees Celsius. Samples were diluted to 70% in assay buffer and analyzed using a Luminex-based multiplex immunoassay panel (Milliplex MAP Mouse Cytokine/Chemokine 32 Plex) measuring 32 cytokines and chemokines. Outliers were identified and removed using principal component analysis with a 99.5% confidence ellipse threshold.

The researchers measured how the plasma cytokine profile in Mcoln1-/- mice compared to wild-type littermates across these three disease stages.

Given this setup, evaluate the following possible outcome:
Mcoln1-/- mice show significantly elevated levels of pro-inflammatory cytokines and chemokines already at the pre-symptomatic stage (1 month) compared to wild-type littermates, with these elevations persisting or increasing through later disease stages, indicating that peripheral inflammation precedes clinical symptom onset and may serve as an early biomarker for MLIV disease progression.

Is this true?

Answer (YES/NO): YES